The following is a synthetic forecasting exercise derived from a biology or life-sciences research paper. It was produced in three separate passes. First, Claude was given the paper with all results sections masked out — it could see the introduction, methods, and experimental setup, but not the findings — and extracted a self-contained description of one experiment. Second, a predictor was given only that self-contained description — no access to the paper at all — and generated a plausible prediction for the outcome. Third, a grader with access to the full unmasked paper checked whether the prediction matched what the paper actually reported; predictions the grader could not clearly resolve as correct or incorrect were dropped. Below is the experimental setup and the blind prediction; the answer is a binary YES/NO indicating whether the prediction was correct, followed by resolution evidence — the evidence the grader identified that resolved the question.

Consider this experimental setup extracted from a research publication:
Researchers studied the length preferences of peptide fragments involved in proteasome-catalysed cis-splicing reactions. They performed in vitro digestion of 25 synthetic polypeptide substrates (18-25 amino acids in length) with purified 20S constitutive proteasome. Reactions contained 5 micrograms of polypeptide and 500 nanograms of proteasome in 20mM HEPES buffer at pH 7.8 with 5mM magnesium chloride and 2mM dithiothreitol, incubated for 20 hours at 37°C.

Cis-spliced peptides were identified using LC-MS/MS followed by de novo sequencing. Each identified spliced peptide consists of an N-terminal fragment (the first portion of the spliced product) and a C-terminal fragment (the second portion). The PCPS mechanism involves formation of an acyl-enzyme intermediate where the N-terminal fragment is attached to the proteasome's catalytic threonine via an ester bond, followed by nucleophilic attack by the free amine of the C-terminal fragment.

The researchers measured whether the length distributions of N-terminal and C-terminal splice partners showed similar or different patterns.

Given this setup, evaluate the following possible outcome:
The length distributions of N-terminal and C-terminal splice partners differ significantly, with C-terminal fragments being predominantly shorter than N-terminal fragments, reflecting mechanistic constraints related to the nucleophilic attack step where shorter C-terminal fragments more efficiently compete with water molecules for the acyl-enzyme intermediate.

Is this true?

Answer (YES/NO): NO